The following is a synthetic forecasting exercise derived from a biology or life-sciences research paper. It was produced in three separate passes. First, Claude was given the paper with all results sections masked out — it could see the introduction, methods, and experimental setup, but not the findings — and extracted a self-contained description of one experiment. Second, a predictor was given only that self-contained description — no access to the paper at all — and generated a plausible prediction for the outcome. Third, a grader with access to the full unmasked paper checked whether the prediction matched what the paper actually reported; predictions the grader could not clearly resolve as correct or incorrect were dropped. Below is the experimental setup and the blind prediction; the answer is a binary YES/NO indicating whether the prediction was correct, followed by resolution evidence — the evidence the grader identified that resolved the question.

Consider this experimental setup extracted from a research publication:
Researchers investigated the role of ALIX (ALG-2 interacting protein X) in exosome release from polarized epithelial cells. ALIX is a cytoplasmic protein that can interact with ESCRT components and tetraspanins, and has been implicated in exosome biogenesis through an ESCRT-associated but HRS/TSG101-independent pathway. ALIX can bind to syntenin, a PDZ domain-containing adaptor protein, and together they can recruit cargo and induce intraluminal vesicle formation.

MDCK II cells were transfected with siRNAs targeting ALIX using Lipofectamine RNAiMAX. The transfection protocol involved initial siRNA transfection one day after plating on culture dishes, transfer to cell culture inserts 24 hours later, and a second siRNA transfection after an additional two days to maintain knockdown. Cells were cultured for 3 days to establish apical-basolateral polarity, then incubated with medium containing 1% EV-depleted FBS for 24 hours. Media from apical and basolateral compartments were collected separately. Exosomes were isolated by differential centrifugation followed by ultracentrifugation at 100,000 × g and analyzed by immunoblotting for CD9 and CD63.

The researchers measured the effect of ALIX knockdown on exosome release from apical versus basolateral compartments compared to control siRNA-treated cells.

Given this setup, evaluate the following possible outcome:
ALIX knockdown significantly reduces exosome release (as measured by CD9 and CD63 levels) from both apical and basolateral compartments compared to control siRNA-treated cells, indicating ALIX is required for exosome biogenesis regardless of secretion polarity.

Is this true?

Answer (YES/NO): NO